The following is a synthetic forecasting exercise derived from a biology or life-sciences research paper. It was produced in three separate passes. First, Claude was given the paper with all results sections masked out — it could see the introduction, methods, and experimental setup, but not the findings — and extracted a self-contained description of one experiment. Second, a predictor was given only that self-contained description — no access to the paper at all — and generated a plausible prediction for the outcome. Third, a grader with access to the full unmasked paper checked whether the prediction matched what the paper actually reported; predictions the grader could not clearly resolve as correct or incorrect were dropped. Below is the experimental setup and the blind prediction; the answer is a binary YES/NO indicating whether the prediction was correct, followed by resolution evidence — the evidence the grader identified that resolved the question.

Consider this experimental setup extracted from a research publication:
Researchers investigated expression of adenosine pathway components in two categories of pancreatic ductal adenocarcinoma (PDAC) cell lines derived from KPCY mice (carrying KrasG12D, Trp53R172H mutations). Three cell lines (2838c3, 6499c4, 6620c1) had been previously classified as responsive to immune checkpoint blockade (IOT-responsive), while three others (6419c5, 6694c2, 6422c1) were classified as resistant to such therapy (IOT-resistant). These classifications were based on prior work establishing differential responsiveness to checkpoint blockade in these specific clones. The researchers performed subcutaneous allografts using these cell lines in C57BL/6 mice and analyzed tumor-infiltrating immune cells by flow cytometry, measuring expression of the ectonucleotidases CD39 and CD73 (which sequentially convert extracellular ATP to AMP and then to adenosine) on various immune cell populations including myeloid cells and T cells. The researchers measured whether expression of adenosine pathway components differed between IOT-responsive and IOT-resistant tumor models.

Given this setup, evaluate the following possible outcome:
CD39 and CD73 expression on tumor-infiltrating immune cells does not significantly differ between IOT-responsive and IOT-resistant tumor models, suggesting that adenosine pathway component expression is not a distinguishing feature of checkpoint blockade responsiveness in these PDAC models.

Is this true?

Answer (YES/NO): YES